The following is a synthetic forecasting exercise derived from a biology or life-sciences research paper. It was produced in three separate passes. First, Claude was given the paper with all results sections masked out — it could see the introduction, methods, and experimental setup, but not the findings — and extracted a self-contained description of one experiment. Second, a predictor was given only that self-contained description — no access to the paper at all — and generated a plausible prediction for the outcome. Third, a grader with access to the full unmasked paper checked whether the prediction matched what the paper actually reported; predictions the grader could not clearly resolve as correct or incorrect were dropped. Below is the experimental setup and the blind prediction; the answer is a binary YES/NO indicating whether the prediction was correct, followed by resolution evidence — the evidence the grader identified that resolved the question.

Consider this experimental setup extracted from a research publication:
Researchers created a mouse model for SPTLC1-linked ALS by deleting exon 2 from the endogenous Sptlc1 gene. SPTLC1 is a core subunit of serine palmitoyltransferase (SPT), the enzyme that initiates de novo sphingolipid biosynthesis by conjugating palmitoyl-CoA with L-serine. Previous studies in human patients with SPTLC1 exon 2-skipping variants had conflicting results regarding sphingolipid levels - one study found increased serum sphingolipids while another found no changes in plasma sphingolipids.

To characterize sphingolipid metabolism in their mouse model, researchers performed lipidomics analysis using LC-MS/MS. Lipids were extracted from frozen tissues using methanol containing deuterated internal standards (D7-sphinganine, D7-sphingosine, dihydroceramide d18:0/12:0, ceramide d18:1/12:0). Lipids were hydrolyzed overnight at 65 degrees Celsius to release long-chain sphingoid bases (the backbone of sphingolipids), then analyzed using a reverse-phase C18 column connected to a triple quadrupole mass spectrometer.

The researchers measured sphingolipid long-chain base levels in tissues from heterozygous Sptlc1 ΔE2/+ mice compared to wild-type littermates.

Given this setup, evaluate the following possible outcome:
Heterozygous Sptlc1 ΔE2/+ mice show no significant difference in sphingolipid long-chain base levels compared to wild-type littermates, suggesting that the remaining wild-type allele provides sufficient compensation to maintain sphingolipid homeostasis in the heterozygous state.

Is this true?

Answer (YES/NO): YES